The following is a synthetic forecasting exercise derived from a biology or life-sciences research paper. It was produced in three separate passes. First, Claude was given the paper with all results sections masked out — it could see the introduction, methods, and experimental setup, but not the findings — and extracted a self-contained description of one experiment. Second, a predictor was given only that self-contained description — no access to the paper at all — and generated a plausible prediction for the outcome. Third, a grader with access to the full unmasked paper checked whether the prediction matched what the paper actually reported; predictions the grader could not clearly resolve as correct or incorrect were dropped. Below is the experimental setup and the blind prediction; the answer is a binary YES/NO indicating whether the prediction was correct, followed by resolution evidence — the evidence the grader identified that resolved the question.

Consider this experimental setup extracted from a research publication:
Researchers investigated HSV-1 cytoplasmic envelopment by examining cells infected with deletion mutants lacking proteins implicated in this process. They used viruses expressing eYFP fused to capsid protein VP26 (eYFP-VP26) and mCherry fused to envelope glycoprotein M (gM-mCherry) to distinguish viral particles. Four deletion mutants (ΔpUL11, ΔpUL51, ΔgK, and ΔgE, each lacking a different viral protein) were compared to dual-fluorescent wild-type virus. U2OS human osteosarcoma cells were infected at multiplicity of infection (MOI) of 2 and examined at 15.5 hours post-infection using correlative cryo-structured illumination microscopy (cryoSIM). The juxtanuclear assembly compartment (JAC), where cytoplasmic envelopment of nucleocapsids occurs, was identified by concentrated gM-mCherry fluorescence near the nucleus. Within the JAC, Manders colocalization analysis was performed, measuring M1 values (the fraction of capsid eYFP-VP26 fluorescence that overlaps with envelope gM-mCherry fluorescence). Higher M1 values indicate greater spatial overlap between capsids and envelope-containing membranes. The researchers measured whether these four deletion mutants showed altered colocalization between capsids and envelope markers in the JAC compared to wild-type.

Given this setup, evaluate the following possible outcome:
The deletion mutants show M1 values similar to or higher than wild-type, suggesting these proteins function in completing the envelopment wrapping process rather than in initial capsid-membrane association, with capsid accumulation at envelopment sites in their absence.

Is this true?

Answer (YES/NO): YES